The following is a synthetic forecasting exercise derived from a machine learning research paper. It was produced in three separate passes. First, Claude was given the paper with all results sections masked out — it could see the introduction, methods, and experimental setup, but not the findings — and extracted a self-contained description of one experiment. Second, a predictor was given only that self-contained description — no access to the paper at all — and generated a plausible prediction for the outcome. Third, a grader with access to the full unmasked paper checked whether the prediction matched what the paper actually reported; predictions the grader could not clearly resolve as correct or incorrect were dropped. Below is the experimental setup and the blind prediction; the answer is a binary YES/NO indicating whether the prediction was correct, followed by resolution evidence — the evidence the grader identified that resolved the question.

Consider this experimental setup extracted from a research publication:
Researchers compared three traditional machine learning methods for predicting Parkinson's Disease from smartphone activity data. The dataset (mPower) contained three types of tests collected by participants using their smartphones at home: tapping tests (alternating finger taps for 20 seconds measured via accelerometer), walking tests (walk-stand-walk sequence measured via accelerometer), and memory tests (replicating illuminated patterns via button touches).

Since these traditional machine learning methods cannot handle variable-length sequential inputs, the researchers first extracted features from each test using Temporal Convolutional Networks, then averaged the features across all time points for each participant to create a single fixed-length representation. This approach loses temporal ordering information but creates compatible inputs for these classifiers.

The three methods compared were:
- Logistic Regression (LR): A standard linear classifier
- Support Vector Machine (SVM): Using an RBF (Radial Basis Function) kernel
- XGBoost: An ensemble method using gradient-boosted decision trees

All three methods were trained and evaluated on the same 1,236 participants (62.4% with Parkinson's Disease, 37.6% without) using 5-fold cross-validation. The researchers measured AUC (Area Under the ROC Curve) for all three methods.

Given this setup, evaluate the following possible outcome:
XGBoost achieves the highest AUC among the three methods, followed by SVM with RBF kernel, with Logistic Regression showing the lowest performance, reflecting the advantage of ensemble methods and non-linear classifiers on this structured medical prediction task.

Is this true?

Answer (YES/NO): NO